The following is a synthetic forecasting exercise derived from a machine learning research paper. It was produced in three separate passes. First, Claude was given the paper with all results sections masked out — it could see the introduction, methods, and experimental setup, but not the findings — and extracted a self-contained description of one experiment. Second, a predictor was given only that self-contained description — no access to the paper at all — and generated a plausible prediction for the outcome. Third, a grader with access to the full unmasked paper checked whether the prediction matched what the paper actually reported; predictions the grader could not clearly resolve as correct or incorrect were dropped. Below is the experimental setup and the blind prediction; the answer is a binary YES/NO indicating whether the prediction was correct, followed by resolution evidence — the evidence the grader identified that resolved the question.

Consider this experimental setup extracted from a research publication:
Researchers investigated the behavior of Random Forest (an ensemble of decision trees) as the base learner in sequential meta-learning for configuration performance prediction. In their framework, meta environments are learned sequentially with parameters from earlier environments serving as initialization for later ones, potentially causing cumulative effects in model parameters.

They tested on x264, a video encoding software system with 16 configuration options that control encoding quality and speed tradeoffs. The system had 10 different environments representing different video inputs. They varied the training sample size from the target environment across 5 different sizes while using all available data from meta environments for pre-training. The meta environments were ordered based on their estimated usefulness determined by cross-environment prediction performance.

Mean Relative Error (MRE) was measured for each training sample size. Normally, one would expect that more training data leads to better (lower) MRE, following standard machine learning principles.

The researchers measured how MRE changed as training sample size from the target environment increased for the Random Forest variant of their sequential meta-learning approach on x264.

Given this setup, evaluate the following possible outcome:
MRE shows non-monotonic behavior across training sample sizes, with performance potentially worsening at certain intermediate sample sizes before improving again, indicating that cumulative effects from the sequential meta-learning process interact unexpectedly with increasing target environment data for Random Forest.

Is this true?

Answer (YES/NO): NO